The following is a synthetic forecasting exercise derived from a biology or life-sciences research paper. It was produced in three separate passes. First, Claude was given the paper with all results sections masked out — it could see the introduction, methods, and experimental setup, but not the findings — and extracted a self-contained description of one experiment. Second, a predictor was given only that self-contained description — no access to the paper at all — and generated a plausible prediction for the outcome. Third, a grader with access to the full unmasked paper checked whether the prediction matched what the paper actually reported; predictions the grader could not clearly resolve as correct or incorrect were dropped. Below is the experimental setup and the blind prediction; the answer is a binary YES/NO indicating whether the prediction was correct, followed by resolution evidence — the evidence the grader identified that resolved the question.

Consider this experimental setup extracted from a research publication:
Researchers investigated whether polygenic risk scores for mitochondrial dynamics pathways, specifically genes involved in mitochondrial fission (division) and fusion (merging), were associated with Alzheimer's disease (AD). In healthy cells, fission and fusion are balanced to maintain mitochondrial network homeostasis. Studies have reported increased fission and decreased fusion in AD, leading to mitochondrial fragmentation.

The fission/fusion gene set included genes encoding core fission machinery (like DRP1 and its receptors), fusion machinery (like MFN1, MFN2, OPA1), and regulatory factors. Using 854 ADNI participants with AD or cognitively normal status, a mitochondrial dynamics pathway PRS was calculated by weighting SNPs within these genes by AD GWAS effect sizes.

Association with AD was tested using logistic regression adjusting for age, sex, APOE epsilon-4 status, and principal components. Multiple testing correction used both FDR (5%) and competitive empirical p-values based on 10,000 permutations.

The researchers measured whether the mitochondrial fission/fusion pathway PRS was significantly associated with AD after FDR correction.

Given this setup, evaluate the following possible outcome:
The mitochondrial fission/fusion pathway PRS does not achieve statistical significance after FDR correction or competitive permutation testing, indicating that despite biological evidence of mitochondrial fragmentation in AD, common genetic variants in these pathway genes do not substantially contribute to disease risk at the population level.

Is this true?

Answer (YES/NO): YES